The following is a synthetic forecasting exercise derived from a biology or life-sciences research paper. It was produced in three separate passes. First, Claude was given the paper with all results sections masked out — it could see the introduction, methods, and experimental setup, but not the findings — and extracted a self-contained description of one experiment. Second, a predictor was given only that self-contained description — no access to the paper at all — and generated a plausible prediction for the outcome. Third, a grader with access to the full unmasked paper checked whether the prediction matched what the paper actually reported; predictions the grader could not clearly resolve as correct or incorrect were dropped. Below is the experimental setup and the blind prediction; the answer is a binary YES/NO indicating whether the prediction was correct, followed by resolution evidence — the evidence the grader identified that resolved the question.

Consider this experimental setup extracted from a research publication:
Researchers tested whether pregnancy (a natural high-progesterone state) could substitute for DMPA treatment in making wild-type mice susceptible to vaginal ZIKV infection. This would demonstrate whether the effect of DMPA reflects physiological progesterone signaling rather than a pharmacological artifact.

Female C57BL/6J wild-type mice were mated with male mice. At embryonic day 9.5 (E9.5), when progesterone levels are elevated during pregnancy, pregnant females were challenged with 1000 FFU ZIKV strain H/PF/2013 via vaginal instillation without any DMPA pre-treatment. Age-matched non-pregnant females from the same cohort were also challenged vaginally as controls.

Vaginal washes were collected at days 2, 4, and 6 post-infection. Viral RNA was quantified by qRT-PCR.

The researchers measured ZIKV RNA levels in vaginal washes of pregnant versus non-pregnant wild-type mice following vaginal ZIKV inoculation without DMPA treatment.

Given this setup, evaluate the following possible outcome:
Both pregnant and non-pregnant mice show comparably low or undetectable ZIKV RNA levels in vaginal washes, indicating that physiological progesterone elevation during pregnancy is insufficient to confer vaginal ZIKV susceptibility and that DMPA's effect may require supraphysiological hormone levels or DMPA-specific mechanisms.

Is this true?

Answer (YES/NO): NO